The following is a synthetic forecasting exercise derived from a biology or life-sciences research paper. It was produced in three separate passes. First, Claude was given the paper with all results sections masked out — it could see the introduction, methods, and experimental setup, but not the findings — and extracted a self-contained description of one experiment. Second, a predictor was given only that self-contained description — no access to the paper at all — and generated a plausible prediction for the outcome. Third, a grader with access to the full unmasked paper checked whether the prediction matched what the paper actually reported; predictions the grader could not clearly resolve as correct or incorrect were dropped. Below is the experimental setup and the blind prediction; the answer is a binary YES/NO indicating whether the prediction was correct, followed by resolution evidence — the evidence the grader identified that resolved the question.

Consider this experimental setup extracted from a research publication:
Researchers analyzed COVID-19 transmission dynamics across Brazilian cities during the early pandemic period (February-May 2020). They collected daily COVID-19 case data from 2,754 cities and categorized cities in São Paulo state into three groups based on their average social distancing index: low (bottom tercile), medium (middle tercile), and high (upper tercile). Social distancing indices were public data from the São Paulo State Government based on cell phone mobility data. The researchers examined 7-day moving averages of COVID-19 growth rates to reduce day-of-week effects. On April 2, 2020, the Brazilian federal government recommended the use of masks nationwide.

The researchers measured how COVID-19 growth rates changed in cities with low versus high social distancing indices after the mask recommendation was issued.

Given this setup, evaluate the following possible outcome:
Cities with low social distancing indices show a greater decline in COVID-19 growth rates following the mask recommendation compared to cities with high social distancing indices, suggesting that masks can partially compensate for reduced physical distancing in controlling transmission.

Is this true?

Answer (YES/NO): YES